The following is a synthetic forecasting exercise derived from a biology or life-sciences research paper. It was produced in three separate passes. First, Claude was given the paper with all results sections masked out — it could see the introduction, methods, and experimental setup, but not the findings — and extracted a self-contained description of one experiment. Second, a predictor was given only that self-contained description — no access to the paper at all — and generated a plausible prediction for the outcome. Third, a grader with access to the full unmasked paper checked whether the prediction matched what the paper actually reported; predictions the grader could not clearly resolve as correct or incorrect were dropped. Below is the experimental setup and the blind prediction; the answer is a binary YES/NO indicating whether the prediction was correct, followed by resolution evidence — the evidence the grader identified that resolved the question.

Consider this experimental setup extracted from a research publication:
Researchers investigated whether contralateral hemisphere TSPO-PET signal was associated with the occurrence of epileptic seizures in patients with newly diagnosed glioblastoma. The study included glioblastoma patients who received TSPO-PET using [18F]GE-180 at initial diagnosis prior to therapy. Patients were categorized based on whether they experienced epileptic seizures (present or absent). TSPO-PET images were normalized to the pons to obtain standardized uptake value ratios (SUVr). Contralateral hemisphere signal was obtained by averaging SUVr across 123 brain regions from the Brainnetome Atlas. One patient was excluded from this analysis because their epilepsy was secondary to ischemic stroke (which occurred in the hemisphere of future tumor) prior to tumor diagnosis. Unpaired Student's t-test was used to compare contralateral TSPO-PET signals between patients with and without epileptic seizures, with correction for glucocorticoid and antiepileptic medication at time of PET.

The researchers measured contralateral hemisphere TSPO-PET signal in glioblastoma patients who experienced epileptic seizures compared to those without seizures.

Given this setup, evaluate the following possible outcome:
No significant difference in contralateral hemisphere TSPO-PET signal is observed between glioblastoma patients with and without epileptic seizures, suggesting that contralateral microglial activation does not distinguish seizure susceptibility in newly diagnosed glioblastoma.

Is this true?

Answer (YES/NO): YES